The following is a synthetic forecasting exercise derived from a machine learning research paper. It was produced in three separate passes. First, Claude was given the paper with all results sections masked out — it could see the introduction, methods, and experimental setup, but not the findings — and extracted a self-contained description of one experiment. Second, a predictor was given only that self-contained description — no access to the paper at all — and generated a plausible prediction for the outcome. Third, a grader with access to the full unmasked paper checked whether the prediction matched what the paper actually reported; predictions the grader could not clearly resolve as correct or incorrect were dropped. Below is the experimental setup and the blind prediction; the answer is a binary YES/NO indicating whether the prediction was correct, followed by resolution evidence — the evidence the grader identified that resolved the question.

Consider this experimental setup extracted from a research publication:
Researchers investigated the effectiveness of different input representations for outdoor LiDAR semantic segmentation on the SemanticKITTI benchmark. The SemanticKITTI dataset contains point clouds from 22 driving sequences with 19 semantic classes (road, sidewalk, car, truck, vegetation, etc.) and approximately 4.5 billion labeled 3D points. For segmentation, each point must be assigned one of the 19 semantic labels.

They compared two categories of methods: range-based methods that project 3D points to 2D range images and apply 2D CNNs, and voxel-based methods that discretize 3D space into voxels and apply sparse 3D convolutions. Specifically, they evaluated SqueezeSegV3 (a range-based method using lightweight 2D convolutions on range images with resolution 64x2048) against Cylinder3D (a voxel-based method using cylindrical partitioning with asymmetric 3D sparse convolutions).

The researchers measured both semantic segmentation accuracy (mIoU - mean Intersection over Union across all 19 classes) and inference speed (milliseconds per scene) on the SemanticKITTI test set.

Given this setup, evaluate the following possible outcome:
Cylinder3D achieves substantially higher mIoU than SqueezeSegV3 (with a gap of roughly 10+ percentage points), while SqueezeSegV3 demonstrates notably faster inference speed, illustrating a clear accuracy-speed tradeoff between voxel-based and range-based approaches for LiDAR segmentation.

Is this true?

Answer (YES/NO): NO